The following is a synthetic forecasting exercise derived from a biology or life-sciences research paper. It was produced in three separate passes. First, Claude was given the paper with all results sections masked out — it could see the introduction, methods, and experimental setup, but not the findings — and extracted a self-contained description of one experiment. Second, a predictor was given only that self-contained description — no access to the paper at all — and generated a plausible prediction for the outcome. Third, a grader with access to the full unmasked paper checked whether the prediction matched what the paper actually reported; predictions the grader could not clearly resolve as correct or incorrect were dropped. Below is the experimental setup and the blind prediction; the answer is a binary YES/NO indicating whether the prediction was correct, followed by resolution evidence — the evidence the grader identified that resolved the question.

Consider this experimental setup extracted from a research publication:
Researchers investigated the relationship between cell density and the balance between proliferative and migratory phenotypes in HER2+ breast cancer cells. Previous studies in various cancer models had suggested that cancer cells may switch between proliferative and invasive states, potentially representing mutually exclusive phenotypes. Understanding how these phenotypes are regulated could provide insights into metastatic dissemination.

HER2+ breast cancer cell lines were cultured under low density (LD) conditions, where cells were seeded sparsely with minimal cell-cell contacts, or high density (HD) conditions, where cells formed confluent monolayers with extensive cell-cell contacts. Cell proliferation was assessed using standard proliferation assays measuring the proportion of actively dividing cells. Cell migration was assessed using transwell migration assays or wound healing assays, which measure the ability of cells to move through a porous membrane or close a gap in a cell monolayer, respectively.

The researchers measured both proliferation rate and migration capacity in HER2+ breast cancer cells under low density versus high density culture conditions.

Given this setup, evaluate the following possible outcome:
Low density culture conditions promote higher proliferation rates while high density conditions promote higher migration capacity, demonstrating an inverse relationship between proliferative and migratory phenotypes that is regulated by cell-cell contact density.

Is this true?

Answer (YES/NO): NO